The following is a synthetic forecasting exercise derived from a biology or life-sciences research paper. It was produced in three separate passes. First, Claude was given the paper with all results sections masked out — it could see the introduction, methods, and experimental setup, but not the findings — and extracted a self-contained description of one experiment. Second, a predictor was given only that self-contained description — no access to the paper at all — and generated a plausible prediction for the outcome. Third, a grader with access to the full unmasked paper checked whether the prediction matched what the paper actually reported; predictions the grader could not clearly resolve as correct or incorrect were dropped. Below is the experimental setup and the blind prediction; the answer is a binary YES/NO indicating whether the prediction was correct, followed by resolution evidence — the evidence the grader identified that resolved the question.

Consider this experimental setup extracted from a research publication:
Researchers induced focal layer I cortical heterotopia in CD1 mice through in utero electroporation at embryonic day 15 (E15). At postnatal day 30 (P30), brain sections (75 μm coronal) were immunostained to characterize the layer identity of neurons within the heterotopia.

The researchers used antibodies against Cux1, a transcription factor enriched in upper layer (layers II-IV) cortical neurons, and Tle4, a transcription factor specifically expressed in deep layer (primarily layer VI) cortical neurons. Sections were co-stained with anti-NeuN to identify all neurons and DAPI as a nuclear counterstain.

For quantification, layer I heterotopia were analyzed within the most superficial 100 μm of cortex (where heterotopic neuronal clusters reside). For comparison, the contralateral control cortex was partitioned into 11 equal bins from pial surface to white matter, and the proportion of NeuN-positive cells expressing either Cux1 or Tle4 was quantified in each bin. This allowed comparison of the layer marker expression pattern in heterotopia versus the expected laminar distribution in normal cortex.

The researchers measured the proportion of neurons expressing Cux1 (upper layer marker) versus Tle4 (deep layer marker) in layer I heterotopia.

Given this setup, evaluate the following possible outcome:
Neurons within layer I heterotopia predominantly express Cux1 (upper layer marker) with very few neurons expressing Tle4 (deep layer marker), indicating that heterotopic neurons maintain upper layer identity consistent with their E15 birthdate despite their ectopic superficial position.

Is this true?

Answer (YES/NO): NO